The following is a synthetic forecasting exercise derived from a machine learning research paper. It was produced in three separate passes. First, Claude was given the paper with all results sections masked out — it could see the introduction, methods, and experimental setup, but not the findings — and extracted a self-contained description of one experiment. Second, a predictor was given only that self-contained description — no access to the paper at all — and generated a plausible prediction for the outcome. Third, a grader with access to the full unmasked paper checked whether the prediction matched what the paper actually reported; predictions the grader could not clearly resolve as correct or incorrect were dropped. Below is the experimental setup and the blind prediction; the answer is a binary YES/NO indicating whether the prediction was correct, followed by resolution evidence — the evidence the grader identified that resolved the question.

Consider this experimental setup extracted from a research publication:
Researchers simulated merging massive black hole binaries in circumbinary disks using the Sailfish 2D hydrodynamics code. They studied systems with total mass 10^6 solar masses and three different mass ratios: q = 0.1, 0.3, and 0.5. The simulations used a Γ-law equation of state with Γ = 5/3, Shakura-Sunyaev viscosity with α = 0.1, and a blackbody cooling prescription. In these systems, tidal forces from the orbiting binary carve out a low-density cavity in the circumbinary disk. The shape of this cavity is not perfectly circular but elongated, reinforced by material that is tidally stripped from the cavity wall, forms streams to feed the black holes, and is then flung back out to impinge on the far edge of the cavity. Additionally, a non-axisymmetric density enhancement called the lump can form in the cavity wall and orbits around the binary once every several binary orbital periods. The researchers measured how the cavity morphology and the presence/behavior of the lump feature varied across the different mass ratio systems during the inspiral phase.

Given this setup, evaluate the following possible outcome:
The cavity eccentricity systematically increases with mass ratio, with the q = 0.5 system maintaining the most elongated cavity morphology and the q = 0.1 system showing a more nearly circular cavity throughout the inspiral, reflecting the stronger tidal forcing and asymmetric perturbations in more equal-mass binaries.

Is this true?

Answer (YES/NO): YES